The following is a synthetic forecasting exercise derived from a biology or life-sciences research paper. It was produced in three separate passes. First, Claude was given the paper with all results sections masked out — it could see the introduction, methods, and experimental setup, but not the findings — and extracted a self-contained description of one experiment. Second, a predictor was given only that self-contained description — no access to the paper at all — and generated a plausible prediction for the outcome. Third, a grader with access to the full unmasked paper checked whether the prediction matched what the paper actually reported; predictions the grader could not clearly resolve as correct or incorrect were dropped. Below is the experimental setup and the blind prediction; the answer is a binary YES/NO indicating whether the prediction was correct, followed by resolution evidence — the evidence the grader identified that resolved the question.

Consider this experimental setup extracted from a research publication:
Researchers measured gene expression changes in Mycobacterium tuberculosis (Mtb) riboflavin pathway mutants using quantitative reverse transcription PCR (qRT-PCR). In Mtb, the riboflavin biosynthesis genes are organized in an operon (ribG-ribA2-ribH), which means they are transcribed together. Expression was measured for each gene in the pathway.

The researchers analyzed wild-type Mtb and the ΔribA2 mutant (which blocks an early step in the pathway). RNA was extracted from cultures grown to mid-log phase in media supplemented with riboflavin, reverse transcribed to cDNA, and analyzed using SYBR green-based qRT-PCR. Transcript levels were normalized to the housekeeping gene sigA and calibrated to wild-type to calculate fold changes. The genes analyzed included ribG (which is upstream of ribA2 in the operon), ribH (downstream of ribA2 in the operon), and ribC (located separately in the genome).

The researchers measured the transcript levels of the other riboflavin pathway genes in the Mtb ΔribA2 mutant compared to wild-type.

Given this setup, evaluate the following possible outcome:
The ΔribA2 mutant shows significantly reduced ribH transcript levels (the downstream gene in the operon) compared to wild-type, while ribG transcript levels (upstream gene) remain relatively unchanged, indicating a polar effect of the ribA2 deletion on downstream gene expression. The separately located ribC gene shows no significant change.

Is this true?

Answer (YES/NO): NO